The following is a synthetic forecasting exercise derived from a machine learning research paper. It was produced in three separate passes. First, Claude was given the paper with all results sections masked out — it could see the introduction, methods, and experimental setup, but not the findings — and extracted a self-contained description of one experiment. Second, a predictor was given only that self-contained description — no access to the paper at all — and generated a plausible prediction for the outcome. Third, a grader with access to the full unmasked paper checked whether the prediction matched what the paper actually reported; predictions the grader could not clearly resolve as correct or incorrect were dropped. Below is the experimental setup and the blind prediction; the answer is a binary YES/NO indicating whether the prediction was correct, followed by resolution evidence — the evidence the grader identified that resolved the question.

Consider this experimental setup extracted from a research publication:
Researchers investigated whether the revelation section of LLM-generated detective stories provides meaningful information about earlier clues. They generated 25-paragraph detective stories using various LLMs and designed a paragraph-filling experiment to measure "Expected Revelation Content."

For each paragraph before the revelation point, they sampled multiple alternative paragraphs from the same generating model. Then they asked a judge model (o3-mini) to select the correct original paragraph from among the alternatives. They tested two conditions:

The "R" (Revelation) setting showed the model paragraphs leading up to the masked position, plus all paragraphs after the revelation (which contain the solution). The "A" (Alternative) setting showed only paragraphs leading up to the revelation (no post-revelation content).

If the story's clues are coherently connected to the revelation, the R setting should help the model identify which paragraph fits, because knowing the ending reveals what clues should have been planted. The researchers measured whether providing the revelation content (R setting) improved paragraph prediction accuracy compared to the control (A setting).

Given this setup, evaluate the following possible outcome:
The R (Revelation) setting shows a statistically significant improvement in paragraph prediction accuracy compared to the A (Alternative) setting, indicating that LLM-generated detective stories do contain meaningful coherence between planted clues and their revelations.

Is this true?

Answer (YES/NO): NO